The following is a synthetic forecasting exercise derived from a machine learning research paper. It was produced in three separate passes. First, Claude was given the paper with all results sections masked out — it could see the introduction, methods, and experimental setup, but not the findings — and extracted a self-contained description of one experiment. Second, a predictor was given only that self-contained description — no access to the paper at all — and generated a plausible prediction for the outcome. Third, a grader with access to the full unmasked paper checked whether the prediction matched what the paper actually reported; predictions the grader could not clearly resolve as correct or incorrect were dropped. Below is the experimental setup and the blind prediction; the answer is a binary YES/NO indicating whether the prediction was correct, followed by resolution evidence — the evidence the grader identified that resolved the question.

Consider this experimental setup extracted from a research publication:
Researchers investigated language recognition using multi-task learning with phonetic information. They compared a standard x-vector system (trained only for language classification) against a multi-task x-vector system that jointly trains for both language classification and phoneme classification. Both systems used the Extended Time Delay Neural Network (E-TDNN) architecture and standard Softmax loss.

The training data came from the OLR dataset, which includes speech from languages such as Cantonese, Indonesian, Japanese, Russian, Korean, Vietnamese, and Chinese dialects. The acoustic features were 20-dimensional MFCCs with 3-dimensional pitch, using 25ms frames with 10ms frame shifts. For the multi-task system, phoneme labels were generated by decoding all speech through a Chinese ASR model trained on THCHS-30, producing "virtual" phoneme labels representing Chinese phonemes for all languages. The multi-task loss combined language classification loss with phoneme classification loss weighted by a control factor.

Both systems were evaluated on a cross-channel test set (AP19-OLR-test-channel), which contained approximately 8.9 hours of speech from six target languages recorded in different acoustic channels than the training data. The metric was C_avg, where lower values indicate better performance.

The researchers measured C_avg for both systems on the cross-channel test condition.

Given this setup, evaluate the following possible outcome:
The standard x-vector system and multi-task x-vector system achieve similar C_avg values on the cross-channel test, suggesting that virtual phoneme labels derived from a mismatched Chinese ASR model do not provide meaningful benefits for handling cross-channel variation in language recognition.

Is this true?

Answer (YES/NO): YES